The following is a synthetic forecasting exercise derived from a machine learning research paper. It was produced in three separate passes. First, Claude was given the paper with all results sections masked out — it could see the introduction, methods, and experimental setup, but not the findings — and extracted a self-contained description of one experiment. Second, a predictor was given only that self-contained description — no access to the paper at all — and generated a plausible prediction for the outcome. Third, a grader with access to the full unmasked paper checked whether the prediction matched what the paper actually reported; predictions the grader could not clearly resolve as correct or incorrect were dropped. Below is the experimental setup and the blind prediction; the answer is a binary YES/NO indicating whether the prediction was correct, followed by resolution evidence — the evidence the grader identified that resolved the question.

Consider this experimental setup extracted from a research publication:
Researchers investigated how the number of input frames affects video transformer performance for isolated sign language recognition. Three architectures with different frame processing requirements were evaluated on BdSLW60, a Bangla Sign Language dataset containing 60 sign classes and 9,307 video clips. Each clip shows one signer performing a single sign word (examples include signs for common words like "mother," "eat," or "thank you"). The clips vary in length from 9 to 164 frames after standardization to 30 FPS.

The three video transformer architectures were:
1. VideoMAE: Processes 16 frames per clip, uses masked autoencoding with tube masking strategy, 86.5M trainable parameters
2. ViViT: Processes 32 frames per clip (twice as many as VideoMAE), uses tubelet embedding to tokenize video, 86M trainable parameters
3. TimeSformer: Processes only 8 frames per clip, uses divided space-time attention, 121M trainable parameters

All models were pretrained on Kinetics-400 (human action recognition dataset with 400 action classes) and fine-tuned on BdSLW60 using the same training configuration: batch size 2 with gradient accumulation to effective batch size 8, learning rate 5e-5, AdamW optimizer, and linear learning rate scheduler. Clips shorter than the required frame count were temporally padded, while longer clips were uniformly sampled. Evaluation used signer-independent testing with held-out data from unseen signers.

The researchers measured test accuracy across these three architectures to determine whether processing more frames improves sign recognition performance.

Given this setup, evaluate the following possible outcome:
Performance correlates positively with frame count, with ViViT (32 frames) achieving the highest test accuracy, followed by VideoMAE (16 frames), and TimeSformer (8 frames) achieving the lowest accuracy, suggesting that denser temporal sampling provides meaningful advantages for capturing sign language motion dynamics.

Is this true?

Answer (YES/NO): NO